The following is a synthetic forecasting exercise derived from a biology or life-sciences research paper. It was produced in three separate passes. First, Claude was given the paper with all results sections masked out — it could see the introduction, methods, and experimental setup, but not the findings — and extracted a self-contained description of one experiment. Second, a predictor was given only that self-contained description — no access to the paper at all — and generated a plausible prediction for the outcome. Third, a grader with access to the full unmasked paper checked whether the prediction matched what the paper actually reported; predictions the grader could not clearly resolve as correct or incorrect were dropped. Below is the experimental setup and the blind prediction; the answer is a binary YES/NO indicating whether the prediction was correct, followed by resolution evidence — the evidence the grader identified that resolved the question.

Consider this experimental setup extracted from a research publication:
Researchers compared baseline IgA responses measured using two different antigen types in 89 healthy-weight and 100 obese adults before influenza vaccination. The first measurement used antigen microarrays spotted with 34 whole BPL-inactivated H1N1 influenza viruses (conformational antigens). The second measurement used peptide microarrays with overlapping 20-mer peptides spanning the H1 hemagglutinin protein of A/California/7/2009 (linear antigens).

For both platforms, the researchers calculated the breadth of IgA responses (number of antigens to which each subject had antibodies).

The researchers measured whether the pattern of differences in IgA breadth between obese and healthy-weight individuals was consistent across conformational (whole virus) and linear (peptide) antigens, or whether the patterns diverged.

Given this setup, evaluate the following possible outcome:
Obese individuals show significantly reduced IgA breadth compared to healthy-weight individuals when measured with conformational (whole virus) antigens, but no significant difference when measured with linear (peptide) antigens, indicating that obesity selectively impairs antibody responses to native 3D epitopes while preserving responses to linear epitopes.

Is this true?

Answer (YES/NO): NO